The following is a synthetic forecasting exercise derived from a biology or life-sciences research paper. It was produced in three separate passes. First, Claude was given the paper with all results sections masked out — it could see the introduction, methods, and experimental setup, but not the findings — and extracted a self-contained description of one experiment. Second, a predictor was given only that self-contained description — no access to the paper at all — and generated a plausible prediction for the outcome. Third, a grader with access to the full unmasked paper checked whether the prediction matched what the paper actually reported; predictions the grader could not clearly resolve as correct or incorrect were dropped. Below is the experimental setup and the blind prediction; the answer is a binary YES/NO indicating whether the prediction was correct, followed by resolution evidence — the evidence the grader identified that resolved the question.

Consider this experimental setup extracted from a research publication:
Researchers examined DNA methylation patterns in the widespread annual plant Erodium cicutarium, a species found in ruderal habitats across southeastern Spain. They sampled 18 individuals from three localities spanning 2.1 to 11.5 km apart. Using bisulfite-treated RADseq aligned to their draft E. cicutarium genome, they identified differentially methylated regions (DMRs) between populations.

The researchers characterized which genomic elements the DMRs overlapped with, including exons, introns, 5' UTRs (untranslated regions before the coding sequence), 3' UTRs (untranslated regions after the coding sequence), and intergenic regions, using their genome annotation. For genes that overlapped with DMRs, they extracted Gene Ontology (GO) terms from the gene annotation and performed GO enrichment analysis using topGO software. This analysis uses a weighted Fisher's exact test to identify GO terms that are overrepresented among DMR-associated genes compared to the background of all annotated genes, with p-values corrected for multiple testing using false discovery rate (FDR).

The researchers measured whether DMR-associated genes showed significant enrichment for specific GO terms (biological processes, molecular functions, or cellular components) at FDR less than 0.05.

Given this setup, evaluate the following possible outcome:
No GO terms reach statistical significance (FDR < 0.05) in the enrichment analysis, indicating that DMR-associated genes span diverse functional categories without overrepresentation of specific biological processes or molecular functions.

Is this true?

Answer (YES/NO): YES